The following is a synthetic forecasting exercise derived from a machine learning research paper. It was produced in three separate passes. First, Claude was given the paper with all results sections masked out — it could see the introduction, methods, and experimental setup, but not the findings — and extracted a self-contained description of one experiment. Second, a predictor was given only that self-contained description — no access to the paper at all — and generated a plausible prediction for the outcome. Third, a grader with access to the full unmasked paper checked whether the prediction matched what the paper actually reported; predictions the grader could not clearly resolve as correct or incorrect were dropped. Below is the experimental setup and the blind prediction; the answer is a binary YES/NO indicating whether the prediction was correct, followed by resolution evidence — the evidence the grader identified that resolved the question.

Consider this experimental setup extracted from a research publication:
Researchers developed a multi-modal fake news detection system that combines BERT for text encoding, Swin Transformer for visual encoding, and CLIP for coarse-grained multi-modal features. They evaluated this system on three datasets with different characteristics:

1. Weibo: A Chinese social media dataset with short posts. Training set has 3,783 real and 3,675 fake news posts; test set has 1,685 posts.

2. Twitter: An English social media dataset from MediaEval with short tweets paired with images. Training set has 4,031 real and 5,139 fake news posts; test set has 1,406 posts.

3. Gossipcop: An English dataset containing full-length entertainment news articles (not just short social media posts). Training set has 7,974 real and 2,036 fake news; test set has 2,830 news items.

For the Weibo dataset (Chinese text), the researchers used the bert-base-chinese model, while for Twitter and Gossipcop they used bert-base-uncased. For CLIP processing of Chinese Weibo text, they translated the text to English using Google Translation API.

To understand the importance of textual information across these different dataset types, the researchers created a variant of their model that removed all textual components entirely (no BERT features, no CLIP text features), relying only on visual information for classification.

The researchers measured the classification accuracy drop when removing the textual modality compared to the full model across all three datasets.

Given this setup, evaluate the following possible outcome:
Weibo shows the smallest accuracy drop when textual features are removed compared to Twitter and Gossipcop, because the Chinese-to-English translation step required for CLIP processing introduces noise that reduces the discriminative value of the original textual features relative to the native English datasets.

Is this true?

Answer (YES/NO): NO